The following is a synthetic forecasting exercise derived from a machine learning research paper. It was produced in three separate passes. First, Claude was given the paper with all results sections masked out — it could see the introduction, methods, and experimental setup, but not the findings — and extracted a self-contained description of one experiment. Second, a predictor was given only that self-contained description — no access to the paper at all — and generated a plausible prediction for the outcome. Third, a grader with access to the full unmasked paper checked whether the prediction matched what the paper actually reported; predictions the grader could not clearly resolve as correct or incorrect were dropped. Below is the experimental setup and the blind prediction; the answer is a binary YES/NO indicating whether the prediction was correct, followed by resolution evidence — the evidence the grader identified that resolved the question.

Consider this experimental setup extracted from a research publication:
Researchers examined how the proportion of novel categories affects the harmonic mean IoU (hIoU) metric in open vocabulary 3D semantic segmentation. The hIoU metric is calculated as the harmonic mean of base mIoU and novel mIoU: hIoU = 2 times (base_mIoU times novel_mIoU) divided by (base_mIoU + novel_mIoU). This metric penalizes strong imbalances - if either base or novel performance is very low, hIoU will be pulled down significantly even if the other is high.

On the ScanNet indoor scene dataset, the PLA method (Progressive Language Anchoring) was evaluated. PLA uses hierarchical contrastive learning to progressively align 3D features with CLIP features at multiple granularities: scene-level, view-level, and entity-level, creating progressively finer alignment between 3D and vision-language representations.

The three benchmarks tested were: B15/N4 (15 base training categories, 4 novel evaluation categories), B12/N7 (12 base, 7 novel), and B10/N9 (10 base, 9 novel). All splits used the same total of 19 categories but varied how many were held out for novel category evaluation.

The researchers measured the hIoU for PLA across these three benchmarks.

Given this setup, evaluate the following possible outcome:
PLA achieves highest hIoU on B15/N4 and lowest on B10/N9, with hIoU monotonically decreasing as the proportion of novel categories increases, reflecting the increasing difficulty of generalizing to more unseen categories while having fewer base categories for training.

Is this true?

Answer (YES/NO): YES